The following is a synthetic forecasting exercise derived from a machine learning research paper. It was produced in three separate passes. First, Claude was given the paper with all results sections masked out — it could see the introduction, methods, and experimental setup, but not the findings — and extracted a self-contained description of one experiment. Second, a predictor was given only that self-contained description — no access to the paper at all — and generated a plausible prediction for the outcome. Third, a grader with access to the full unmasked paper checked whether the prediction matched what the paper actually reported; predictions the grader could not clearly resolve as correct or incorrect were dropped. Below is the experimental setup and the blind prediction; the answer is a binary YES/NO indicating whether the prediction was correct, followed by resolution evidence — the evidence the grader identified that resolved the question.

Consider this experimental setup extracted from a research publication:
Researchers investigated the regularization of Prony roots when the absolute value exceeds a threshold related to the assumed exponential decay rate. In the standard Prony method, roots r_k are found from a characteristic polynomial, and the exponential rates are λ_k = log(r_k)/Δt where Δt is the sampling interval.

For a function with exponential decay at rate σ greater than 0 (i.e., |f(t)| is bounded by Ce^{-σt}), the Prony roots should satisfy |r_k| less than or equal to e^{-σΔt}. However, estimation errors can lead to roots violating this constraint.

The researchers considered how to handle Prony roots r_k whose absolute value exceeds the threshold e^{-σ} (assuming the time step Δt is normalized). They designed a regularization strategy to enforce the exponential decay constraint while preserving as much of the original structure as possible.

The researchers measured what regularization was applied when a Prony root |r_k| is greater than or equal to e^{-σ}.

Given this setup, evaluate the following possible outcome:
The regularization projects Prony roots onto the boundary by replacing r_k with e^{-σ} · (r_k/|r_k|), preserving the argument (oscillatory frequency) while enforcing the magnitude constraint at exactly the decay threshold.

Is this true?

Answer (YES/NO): YES